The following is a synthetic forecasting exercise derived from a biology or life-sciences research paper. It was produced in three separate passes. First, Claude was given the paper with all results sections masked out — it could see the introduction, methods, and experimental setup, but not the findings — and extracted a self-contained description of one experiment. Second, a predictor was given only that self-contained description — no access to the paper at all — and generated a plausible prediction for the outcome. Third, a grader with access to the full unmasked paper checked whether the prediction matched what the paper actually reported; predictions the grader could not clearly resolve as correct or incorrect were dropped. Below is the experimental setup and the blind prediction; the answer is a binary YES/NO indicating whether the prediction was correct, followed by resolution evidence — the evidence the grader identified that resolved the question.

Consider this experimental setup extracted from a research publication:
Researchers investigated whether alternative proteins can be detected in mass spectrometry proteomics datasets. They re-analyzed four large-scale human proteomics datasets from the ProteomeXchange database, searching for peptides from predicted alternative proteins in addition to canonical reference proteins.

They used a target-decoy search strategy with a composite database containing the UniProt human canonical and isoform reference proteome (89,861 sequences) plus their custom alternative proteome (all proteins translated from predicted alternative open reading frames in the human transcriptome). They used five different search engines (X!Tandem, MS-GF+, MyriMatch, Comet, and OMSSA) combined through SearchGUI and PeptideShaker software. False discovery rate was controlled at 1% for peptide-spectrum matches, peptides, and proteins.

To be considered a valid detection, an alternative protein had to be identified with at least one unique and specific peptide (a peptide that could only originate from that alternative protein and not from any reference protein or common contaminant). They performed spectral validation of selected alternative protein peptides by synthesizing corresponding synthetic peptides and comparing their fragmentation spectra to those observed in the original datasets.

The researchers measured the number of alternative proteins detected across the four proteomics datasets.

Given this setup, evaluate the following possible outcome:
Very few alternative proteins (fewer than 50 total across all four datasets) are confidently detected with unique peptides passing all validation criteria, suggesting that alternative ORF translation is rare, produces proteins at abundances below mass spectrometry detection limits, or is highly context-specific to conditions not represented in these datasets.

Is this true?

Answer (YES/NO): NO